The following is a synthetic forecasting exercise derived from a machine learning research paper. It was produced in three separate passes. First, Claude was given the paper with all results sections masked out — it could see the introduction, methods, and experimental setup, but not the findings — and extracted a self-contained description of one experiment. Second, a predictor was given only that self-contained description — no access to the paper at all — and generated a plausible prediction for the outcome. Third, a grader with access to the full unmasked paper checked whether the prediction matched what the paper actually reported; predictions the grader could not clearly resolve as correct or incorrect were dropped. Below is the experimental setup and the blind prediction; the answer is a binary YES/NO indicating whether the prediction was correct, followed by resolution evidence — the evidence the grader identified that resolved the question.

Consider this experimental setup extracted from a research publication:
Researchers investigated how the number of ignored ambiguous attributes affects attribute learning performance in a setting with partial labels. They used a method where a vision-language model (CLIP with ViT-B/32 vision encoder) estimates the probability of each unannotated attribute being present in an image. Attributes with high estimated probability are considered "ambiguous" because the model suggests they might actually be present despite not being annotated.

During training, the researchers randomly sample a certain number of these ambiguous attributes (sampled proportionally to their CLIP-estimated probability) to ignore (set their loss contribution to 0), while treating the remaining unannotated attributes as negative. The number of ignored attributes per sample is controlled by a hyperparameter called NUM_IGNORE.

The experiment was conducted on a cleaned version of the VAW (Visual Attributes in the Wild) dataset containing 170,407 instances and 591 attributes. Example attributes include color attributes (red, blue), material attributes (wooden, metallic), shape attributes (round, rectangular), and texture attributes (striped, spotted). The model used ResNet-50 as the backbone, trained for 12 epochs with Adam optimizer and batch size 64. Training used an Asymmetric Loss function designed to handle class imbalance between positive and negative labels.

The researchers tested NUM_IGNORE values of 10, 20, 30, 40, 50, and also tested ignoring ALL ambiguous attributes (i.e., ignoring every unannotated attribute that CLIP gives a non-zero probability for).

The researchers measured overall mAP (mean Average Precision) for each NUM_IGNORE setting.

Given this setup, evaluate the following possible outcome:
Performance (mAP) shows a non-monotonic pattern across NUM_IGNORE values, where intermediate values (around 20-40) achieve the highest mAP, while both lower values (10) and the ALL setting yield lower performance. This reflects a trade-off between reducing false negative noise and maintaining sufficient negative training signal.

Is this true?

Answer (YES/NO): YES